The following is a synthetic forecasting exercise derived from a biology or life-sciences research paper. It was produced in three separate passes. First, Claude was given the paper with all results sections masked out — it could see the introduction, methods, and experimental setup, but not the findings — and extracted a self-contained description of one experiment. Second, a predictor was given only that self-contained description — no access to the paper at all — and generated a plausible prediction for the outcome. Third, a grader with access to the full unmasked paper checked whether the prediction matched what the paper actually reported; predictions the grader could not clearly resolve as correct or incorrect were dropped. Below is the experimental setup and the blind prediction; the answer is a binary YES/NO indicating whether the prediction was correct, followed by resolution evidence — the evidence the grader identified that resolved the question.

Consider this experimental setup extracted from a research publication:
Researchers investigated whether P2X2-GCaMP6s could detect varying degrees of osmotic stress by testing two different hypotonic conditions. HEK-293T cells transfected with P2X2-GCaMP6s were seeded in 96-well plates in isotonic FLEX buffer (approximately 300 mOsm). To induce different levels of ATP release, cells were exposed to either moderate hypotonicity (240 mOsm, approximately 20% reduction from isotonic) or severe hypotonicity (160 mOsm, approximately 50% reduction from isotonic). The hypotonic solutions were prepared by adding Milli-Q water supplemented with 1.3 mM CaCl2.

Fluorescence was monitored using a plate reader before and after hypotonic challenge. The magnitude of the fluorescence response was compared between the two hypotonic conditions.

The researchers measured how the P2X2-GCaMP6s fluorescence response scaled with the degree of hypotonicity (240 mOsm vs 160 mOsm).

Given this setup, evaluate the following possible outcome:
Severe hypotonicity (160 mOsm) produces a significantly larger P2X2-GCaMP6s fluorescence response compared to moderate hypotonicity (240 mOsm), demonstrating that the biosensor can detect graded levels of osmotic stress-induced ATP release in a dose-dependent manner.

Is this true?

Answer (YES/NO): NO